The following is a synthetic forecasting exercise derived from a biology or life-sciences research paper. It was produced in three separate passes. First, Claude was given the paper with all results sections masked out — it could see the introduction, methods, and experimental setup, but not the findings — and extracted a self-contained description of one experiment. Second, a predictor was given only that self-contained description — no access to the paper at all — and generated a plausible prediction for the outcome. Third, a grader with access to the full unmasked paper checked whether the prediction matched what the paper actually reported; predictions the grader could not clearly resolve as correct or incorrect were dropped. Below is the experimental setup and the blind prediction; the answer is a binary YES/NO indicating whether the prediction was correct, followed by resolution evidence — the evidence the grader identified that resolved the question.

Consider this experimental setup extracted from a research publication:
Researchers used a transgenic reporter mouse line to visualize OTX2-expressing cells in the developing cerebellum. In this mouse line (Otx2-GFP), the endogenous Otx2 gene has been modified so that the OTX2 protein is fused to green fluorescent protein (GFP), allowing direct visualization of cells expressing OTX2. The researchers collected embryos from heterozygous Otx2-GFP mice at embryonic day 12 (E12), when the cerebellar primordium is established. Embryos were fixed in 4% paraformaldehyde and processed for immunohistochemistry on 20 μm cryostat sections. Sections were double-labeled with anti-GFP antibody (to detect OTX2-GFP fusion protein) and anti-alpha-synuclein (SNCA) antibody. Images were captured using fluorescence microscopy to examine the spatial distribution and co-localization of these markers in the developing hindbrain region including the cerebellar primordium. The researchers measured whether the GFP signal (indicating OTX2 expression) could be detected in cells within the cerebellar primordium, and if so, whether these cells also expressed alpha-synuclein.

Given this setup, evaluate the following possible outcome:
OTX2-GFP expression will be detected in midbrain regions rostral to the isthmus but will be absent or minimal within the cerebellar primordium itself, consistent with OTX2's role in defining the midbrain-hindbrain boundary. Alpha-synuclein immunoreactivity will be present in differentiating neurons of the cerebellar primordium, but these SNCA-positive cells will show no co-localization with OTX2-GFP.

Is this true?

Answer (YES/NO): NO